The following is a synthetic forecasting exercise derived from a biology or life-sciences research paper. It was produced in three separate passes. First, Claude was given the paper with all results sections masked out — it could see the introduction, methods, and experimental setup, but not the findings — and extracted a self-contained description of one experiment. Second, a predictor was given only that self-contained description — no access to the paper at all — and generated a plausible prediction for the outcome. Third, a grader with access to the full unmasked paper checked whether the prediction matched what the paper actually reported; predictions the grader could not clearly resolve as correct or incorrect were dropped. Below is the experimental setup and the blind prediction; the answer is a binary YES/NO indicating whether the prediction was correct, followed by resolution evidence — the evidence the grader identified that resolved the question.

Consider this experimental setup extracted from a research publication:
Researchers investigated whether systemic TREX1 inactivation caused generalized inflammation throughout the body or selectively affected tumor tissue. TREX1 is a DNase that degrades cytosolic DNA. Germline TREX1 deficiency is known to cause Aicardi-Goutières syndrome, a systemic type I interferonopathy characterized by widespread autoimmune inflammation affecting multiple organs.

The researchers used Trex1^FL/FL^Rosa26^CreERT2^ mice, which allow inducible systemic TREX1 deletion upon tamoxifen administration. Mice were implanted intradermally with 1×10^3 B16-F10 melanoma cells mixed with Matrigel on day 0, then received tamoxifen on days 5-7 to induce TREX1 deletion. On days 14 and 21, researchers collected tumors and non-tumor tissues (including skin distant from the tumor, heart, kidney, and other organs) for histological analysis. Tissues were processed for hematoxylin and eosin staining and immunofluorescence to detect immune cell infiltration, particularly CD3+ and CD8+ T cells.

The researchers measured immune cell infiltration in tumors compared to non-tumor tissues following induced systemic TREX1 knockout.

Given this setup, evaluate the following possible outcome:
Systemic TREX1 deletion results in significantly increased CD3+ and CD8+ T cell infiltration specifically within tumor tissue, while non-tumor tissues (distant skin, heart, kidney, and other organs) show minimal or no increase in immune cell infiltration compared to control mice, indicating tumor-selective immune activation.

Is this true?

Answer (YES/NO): YES